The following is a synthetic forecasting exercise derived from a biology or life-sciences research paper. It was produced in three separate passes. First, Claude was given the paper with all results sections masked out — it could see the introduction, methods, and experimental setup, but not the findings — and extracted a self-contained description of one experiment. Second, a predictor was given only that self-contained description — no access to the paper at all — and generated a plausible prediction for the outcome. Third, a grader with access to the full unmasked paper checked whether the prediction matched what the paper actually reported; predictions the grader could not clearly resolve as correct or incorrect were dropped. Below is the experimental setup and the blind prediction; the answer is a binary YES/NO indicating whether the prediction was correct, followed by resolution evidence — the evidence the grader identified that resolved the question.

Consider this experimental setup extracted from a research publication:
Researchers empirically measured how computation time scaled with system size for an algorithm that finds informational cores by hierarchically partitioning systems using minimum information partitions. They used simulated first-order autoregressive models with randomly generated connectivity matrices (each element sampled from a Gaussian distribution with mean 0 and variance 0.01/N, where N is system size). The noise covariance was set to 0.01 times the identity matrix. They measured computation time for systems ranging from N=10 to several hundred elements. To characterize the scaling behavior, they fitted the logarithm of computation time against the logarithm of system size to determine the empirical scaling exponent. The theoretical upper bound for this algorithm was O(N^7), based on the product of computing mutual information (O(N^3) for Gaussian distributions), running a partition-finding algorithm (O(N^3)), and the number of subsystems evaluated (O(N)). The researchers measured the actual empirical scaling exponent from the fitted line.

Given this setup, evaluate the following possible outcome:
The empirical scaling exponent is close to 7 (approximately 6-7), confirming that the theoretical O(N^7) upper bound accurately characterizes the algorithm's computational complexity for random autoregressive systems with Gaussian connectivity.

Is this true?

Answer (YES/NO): NO